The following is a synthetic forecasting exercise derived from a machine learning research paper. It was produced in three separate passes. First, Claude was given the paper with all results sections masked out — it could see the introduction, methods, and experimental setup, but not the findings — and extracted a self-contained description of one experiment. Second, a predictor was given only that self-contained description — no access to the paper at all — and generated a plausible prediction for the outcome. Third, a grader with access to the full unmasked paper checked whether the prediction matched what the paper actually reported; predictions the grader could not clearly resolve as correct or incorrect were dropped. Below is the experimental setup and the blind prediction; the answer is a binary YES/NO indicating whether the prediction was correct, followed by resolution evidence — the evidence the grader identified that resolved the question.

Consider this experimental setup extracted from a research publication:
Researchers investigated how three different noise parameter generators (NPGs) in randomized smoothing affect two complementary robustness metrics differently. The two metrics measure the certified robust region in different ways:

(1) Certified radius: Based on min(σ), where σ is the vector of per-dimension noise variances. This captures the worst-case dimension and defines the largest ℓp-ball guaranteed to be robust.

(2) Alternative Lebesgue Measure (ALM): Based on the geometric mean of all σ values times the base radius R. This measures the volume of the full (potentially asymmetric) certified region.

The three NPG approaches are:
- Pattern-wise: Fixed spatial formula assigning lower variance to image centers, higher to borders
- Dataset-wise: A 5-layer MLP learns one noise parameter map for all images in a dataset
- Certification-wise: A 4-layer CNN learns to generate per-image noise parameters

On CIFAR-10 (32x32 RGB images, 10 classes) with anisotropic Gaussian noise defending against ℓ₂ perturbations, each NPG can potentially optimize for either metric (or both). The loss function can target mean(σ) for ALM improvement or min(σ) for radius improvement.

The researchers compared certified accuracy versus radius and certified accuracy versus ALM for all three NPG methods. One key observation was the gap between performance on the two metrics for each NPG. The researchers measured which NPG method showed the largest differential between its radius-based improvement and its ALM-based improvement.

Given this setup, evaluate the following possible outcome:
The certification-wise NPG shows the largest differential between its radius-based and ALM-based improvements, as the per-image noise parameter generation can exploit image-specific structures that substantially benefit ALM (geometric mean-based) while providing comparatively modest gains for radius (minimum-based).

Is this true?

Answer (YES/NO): NO